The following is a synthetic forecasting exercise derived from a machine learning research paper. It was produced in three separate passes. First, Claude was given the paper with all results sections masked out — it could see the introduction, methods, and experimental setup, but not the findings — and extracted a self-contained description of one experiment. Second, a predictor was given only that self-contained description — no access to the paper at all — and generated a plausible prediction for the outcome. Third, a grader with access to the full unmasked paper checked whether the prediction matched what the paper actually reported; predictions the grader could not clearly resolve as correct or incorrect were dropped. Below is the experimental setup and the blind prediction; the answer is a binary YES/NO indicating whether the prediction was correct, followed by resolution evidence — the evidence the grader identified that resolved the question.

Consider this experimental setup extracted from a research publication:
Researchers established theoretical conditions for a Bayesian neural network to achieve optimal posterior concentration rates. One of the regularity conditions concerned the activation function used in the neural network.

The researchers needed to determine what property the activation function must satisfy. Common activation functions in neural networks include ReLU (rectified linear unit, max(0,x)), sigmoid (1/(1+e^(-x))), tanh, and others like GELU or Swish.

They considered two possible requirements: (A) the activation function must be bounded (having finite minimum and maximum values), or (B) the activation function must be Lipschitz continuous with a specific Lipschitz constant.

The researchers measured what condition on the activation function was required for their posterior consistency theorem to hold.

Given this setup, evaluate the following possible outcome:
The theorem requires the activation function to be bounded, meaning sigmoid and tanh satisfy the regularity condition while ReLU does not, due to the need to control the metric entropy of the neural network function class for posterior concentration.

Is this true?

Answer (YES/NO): NO